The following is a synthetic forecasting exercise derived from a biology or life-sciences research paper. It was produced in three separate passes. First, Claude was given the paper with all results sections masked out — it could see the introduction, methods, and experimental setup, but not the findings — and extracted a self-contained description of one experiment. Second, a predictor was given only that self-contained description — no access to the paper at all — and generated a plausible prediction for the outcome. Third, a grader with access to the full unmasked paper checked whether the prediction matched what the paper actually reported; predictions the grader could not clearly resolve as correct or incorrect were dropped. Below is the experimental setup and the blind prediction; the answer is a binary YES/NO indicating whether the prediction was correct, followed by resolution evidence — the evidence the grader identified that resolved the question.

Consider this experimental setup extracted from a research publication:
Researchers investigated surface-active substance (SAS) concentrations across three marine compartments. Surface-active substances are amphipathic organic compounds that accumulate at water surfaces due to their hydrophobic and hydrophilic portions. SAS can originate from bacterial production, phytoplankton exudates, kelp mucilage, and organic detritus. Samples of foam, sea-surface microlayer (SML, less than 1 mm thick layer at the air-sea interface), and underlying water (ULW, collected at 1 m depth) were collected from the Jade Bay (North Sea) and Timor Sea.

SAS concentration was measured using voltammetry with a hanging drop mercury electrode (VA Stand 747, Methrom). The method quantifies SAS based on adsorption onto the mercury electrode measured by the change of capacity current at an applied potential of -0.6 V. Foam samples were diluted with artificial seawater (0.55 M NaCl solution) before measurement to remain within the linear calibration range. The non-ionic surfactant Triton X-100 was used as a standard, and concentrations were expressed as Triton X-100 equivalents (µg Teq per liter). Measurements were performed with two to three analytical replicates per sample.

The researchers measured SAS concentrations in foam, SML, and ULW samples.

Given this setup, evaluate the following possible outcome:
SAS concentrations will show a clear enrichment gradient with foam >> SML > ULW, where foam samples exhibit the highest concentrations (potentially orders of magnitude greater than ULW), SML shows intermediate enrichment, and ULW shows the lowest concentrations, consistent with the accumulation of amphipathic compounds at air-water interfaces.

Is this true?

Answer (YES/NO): NO